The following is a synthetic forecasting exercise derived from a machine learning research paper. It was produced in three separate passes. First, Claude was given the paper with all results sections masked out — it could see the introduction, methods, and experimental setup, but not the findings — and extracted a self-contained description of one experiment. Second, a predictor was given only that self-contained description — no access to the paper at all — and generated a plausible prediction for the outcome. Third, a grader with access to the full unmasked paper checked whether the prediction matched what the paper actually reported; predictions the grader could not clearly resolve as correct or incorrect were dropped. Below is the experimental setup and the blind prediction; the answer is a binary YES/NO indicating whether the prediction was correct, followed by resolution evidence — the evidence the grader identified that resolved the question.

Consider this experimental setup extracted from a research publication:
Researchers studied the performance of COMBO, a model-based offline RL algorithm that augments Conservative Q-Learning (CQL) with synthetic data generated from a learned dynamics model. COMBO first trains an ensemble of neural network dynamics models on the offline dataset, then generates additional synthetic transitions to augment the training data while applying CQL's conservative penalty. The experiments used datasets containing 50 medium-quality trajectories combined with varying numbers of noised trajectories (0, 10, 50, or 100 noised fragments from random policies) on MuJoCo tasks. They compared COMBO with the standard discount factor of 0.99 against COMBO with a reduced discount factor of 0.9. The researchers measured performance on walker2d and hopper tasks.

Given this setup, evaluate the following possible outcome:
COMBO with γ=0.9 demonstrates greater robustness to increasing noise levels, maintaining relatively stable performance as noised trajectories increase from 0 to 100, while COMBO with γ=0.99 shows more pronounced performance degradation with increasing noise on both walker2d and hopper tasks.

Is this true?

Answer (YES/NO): NO